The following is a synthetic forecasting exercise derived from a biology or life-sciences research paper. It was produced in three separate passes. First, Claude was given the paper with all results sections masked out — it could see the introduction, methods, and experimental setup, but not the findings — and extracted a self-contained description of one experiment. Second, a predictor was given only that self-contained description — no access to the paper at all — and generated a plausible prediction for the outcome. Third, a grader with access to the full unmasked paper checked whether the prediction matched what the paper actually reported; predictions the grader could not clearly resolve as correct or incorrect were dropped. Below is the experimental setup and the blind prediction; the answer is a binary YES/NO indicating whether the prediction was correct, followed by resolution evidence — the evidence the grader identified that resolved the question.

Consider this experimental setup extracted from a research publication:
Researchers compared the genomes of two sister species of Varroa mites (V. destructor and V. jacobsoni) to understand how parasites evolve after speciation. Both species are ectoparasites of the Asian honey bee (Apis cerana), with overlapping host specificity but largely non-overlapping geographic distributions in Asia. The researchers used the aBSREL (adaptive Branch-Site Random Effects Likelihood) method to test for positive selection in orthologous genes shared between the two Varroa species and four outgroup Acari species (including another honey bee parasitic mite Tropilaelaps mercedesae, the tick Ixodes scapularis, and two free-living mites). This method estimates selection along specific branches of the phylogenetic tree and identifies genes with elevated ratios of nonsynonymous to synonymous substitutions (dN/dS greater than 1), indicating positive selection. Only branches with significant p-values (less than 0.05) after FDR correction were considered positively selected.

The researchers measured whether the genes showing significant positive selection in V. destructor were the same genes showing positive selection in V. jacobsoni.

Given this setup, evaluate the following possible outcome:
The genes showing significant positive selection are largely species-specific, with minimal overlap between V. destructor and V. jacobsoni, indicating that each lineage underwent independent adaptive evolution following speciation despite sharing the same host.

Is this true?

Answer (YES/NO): YES